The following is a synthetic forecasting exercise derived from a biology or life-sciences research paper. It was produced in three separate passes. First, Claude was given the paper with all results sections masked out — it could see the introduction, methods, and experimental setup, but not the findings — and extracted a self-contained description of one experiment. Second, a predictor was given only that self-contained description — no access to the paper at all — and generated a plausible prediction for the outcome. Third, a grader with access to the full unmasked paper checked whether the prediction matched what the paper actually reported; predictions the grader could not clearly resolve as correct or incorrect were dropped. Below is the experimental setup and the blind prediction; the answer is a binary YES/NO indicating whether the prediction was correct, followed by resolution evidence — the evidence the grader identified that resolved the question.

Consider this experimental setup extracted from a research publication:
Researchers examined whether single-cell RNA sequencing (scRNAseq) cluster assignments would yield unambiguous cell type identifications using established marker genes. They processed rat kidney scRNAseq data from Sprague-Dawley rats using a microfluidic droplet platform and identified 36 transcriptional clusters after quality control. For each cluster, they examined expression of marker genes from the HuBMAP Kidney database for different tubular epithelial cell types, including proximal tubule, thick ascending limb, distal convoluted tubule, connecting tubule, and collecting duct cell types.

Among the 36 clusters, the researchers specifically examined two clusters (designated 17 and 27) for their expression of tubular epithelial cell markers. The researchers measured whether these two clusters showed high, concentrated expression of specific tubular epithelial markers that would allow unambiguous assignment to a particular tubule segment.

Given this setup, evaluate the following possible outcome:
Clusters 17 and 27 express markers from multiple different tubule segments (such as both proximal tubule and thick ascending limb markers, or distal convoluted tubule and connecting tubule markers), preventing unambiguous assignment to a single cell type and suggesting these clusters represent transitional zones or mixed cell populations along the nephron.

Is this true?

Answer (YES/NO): NO